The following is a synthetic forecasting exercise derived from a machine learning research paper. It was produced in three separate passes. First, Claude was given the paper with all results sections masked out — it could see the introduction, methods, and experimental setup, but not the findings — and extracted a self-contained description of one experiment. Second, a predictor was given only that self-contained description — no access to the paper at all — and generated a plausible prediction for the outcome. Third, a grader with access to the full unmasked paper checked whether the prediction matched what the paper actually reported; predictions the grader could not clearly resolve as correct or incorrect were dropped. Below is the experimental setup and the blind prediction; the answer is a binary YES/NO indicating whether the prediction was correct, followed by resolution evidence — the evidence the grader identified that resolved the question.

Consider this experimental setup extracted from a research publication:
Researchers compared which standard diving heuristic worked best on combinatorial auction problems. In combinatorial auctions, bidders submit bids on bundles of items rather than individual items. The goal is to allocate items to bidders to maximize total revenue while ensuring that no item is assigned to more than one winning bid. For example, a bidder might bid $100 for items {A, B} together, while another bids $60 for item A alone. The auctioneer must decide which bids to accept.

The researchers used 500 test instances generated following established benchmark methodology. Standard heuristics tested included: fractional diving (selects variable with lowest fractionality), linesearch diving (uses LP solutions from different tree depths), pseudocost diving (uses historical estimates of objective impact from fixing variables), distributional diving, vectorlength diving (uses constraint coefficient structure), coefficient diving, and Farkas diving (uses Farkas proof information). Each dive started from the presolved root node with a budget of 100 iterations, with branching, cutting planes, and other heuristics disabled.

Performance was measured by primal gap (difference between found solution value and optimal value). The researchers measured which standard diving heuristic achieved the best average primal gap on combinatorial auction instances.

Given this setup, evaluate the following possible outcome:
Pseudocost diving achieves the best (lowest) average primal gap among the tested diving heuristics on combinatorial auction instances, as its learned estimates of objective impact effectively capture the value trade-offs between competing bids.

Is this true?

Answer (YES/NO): YES